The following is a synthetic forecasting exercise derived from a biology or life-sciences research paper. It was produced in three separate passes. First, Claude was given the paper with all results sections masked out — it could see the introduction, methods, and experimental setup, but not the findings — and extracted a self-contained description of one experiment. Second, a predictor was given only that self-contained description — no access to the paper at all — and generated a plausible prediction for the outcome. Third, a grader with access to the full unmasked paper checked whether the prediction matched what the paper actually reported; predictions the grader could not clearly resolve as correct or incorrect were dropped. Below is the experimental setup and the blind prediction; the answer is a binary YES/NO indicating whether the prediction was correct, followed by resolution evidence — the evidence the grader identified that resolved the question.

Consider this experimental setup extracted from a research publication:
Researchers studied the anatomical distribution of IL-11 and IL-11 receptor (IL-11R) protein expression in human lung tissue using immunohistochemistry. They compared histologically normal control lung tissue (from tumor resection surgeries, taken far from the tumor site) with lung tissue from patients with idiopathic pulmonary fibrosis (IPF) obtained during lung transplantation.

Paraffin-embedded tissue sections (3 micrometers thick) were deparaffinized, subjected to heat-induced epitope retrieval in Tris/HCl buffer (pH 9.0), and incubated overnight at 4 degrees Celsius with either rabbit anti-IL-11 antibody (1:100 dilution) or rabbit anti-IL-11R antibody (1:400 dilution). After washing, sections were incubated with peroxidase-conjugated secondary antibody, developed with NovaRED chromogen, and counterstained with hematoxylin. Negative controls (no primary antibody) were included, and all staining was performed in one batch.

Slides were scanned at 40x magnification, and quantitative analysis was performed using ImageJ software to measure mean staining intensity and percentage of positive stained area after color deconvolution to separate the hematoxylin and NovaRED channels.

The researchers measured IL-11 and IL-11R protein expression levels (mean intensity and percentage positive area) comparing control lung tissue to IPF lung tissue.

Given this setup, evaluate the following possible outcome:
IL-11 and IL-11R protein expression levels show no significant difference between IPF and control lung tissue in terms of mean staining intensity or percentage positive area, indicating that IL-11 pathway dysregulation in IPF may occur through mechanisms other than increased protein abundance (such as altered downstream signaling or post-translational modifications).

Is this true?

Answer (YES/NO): NO